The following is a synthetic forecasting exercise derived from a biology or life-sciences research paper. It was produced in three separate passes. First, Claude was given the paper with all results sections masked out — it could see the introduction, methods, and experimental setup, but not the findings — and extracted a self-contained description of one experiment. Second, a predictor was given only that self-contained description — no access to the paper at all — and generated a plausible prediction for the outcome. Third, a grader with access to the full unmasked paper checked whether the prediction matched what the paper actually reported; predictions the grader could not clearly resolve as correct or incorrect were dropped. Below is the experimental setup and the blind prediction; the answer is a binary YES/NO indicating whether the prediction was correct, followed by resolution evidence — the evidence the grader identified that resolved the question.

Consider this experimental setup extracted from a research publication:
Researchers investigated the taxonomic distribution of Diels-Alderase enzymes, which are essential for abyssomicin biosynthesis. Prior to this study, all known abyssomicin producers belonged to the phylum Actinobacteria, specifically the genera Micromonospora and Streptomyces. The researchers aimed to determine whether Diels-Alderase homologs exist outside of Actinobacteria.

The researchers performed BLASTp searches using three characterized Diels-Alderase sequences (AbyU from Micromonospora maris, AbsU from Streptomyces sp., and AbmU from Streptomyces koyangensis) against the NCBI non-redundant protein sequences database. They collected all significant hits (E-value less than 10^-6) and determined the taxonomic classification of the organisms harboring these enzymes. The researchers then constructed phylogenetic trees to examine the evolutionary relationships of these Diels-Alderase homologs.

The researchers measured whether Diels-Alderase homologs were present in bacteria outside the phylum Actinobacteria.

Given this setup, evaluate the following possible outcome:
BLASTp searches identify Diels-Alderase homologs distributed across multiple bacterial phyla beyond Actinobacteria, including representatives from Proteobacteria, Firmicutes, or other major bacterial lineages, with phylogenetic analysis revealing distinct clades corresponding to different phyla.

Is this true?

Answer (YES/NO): NO